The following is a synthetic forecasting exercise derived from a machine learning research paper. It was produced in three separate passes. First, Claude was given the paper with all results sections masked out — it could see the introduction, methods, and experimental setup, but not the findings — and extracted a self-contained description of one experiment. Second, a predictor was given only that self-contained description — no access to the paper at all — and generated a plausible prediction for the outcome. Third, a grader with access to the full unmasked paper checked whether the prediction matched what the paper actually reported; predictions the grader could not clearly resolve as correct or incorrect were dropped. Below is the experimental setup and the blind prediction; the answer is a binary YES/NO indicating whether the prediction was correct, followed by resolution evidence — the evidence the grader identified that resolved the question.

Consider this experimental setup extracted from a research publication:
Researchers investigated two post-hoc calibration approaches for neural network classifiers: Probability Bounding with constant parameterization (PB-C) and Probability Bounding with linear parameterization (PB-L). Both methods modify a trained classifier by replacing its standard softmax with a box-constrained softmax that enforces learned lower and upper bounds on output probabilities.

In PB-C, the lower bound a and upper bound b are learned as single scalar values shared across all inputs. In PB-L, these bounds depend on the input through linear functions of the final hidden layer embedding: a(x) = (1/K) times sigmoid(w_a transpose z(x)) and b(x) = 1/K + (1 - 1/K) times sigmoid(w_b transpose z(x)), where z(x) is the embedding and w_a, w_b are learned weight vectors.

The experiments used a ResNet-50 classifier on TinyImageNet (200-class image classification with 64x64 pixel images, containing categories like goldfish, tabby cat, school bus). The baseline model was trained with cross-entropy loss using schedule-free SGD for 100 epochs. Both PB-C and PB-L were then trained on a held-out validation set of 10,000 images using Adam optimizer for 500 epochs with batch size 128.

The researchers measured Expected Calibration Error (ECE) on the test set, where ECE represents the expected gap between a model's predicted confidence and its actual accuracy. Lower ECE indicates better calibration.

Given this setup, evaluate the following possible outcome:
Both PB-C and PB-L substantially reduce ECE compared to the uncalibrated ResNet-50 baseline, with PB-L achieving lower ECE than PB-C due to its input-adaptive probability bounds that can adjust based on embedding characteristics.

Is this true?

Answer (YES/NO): YES